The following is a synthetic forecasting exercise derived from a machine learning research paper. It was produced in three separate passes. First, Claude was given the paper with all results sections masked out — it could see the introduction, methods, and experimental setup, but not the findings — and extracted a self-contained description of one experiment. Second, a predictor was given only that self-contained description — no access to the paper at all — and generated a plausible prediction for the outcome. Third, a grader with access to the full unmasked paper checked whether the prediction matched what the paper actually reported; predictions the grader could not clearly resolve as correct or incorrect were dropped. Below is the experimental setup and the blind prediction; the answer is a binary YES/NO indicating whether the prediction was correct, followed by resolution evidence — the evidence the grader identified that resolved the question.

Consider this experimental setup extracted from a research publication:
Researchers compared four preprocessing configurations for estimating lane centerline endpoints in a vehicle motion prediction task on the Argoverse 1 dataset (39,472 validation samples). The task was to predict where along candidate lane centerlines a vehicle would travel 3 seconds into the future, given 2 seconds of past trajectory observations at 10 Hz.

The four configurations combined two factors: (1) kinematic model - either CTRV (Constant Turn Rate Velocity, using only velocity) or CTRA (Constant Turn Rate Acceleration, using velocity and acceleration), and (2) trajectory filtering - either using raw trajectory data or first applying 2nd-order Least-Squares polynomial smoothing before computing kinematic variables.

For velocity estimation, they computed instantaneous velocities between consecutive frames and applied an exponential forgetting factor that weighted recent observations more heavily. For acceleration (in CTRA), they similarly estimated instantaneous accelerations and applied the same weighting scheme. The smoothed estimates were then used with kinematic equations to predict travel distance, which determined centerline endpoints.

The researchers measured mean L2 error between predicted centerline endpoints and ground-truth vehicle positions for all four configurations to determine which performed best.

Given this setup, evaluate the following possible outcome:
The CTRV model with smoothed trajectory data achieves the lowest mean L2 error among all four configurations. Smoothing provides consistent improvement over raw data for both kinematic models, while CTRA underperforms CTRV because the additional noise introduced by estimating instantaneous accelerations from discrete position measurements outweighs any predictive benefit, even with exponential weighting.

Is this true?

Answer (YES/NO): NO